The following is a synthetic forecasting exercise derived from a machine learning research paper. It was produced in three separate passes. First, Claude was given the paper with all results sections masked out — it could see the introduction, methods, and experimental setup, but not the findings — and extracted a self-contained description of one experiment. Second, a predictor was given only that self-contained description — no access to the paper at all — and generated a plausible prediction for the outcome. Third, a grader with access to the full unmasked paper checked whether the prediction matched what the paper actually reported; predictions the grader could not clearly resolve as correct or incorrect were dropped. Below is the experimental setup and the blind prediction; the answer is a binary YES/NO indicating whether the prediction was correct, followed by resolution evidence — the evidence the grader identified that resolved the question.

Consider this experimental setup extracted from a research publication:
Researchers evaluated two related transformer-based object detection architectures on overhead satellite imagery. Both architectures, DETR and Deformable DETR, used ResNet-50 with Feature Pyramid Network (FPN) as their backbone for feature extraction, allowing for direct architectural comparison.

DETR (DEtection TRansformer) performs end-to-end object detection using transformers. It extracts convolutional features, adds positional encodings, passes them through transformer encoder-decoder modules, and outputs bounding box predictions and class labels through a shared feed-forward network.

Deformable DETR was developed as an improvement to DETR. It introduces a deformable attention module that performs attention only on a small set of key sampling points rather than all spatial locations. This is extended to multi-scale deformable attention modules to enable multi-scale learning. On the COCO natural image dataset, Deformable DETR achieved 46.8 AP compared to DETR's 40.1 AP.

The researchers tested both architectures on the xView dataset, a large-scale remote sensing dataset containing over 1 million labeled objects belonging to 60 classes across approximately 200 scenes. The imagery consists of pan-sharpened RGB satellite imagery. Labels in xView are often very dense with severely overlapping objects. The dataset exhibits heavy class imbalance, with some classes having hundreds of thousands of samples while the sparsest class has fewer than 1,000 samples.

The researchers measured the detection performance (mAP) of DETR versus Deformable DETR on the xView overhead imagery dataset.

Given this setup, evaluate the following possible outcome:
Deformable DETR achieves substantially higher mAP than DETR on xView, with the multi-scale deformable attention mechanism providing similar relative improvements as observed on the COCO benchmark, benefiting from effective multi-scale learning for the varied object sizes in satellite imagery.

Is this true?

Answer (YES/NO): NO